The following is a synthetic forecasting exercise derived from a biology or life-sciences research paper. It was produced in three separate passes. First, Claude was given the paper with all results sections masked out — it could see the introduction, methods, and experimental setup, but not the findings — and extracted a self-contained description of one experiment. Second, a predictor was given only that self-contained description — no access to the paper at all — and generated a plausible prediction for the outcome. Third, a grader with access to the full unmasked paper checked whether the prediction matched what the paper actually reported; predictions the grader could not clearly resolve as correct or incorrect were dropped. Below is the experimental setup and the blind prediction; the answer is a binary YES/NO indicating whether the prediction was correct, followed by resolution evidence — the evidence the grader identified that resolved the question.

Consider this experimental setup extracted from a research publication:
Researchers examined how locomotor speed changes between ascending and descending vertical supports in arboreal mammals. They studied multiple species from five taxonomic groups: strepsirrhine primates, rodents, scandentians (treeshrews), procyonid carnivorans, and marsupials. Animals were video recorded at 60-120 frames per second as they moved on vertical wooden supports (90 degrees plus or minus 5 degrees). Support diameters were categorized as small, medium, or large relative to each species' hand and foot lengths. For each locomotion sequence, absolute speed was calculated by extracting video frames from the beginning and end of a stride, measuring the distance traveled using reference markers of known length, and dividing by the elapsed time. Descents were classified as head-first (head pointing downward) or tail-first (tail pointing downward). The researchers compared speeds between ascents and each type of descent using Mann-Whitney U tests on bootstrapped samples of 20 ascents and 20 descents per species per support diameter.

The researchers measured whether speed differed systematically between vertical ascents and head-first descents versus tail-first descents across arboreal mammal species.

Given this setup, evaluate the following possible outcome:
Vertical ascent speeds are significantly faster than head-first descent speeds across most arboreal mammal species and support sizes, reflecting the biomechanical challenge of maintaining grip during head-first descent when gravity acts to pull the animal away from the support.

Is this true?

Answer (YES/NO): YES